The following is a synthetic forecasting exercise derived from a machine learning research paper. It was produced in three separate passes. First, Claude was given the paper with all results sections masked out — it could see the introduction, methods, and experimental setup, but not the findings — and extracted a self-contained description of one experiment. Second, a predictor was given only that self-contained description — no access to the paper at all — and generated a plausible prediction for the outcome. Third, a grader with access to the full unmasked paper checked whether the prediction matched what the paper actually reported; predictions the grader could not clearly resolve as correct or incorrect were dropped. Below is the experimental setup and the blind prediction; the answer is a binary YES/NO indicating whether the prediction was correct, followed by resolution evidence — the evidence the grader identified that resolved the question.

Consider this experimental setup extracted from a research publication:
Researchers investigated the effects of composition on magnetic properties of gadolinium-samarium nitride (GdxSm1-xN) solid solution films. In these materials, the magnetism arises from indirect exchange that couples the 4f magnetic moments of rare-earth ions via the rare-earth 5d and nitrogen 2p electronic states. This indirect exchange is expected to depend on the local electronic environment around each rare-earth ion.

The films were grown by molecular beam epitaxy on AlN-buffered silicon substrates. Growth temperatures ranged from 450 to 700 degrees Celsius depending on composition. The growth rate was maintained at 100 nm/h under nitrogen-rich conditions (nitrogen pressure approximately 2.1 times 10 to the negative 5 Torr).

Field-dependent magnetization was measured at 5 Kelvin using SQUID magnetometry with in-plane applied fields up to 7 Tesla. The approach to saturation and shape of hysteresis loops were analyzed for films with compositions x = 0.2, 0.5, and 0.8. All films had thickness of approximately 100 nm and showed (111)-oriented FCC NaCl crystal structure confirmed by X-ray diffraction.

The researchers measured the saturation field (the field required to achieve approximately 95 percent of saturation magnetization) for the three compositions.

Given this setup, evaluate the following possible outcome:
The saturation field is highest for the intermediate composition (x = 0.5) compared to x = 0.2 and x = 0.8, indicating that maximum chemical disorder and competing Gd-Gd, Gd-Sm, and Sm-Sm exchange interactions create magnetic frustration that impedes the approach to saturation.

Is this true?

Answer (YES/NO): NO